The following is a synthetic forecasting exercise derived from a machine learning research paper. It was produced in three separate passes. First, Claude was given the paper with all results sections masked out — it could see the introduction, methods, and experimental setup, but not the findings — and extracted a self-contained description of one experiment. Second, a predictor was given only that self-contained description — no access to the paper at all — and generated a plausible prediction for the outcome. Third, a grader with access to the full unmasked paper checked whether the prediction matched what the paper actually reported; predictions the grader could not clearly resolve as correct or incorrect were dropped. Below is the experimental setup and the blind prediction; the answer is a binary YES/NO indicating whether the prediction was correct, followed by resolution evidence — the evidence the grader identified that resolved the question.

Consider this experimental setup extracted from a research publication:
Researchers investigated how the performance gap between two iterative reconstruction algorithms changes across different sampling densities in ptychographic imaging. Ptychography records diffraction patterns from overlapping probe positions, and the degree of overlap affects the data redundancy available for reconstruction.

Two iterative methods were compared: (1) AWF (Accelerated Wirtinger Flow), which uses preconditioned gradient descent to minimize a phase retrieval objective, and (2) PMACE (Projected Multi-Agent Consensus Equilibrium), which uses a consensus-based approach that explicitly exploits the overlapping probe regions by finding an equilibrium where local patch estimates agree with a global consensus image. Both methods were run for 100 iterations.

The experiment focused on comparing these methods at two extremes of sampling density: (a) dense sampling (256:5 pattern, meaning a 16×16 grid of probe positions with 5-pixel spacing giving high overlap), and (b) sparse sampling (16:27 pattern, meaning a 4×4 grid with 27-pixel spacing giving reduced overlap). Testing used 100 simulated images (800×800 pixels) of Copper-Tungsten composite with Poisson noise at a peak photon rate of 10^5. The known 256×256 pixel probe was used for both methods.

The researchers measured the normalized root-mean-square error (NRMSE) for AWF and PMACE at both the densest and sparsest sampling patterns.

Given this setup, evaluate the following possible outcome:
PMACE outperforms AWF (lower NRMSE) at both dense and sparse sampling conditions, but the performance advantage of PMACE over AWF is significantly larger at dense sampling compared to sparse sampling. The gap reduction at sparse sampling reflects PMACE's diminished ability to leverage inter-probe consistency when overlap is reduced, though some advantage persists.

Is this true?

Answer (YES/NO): NO